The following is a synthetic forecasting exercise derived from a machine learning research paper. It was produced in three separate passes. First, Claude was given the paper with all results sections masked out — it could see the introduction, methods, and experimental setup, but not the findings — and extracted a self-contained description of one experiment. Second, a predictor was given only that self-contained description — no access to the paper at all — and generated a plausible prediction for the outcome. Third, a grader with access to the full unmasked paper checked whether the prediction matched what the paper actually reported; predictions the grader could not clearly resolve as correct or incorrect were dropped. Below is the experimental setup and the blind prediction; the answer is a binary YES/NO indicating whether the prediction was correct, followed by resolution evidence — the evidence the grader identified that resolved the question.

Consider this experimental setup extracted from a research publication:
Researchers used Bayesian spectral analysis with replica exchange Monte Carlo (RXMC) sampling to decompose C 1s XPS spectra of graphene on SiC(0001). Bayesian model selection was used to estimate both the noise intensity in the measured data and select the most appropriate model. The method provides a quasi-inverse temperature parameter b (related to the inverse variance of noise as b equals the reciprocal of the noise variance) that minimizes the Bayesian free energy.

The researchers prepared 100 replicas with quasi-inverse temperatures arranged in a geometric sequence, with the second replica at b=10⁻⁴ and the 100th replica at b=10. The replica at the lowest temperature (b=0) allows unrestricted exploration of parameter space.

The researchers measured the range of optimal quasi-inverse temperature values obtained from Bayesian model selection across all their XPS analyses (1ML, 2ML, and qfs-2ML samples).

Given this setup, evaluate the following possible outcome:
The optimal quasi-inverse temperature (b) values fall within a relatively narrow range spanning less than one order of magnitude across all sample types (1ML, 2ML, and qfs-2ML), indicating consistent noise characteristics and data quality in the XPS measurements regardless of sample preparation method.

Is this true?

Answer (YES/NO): NO